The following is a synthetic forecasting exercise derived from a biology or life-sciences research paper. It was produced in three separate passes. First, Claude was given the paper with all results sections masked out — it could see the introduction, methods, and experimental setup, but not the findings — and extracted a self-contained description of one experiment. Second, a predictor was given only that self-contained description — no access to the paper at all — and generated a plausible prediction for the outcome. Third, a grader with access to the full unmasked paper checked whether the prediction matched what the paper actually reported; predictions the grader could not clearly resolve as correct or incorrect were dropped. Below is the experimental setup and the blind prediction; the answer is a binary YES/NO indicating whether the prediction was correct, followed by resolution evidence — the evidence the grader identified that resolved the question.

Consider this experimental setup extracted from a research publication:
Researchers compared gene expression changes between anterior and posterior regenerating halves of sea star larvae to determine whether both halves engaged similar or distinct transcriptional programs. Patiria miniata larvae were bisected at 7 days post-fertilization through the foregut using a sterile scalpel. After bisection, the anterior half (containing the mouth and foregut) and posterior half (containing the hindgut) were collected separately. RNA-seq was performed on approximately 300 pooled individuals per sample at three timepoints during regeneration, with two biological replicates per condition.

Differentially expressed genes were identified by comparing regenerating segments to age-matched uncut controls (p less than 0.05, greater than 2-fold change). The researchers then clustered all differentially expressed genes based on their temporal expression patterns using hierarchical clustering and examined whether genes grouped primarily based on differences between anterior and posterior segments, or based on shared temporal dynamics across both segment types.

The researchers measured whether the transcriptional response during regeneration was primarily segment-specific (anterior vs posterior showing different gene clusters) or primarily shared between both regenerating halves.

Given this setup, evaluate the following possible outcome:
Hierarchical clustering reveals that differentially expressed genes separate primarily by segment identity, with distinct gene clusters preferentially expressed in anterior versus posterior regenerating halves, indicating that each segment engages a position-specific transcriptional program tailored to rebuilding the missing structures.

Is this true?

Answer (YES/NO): NO